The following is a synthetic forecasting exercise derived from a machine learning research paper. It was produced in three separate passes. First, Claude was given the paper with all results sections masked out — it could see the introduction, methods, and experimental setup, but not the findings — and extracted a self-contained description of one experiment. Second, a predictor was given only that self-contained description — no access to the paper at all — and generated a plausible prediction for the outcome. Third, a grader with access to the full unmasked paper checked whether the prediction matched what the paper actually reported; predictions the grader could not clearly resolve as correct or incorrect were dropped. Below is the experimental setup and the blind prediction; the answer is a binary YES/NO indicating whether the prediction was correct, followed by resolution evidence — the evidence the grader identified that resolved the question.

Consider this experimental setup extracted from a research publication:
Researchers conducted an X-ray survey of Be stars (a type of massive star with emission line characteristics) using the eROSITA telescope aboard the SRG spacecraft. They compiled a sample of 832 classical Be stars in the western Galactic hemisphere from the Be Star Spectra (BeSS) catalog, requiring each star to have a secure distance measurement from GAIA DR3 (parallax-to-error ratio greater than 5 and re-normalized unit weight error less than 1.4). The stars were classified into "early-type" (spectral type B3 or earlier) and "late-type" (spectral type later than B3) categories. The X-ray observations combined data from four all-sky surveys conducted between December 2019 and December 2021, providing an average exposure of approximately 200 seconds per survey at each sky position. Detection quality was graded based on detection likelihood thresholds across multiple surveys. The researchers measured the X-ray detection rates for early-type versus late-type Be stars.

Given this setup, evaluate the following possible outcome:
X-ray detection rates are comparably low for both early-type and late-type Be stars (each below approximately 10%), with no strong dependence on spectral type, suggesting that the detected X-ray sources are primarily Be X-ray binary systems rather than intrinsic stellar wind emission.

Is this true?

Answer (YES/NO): NO